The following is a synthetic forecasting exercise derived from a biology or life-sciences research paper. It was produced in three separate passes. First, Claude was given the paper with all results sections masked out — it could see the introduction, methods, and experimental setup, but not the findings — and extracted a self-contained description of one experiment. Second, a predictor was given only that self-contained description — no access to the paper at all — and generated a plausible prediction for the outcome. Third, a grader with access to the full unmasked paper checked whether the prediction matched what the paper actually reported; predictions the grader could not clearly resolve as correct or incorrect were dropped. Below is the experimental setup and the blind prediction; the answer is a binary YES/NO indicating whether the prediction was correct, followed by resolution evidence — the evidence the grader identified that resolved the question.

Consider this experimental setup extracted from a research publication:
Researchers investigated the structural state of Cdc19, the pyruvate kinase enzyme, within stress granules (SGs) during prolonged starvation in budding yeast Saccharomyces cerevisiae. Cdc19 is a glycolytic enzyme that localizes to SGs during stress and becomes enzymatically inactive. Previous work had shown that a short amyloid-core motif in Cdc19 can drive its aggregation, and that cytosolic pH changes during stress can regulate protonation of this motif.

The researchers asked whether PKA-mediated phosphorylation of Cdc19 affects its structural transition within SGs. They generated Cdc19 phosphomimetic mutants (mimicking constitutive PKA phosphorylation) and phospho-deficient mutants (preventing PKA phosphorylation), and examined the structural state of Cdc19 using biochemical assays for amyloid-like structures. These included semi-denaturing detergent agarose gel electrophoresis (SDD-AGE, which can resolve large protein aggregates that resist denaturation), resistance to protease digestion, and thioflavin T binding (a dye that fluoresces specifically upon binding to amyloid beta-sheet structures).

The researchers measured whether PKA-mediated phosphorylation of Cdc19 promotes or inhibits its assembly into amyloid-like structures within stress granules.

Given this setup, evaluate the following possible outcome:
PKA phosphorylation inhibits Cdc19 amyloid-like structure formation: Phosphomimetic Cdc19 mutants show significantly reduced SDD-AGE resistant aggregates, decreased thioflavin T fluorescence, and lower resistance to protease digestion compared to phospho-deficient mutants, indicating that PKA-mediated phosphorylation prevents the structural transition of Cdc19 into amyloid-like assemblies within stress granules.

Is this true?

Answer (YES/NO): NO